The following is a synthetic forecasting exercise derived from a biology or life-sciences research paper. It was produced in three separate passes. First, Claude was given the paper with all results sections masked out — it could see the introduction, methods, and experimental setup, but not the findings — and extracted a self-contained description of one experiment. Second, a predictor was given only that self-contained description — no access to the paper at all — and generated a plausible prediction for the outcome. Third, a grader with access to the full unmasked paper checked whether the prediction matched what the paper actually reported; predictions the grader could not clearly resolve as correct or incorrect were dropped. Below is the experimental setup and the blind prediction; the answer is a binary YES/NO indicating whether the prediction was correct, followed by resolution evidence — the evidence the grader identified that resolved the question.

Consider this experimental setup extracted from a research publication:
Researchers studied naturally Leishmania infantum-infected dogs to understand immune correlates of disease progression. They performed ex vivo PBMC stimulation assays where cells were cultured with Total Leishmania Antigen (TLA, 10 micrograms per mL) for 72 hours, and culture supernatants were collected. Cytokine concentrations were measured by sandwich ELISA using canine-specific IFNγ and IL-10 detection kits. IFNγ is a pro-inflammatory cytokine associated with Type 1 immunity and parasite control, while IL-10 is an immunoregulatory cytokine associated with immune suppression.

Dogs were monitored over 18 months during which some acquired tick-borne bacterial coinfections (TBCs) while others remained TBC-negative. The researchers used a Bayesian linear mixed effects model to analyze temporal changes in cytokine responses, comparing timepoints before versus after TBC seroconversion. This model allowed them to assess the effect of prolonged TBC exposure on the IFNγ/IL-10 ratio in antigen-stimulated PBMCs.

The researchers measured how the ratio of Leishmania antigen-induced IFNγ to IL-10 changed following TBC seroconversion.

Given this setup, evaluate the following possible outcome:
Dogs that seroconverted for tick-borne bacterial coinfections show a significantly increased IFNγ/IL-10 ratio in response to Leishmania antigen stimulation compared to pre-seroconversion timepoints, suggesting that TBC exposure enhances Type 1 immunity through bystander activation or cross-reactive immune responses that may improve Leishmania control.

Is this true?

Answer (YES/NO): NO